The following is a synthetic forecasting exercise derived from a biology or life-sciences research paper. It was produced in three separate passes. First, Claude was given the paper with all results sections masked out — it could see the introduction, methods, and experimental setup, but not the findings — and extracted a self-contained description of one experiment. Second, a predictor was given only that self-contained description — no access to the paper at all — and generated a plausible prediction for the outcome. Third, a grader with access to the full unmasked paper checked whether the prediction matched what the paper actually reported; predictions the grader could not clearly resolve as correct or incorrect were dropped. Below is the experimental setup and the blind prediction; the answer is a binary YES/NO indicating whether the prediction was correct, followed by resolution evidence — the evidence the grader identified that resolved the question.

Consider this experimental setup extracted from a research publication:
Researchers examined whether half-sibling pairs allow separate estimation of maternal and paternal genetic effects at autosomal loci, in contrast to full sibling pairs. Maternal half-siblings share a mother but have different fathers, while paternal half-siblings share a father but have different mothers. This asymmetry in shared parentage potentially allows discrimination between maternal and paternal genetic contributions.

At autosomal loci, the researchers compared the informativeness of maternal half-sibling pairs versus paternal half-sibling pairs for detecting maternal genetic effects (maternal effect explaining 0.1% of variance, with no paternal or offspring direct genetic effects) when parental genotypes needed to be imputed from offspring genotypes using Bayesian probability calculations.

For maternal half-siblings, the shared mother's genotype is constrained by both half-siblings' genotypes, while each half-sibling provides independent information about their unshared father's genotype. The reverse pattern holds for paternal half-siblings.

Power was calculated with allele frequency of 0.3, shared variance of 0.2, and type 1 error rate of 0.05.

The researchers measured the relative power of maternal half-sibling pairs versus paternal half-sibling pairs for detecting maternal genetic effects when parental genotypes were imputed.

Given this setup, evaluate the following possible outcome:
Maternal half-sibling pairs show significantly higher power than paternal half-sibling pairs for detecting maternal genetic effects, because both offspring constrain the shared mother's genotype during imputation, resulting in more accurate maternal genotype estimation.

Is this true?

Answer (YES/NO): YES